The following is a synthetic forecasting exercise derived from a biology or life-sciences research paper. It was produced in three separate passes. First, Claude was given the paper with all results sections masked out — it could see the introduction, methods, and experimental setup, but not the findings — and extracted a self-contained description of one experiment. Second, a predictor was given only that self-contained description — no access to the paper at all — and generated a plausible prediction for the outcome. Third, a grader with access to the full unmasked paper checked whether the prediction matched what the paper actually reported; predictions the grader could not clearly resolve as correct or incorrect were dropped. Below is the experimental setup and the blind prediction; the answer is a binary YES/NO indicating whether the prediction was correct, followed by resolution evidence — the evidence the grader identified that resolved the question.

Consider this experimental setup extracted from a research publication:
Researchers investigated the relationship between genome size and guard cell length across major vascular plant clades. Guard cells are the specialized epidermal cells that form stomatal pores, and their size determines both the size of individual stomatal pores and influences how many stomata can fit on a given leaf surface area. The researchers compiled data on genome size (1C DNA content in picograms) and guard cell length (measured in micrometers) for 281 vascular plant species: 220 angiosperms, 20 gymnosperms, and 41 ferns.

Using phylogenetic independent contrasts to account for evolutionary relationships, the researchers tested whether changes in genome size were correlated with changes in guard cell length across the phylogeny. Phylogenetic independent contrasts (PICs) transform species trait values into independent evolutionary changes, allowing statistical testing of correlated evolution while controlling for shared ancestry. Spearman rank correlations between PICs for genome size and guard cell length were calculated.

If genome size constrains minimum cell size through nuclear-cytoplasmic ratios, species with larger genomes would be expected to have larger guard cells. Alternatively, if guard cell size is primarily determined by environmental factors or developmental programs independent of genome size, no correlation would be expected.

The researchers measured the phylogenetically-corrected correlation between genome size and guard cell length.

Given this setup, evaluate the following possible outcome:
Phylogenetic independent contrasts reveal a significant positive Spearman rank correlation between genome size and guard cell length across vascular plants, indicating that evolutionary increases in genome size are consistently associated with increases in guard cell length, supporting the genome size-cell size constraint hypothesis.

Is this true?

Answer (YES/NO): YES